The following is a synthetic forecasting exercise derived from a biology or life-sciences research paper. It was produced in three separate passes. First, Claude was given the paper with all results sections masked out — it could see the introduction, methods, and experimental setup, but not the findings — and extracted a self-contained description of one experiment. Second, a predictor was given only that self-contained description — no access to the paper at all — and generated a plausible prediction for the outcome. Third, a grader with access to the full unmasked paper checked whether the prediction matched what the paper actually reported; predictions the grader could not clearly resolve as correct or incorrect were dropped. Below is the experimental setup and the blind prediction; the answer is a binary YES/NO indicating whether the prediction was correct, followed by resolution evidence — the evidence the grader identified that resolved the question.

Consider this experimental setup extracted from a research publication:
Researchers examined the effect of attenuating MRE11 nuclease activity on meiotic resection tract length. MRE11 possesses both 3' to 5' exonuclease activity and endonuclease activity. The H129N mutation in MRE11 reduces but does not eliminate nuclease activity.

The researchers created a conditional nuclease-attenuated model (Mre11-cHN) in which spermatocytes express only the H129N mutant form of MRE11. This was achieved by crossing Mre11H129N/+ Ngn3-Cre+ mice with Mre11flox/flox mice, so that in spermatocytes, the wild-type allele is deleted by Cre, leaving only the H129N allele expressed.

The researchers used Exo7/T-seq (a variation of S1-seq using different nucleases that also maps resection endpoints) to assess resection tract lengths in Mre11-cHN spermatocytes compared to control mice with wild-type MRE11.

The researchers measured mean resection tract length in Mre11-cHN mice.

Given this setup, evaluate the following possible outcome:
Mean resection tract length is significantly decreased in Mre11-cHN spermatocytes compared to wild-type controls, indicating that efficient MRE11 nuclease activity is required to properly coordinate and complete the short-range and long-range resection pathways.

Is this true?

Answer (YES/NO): YES